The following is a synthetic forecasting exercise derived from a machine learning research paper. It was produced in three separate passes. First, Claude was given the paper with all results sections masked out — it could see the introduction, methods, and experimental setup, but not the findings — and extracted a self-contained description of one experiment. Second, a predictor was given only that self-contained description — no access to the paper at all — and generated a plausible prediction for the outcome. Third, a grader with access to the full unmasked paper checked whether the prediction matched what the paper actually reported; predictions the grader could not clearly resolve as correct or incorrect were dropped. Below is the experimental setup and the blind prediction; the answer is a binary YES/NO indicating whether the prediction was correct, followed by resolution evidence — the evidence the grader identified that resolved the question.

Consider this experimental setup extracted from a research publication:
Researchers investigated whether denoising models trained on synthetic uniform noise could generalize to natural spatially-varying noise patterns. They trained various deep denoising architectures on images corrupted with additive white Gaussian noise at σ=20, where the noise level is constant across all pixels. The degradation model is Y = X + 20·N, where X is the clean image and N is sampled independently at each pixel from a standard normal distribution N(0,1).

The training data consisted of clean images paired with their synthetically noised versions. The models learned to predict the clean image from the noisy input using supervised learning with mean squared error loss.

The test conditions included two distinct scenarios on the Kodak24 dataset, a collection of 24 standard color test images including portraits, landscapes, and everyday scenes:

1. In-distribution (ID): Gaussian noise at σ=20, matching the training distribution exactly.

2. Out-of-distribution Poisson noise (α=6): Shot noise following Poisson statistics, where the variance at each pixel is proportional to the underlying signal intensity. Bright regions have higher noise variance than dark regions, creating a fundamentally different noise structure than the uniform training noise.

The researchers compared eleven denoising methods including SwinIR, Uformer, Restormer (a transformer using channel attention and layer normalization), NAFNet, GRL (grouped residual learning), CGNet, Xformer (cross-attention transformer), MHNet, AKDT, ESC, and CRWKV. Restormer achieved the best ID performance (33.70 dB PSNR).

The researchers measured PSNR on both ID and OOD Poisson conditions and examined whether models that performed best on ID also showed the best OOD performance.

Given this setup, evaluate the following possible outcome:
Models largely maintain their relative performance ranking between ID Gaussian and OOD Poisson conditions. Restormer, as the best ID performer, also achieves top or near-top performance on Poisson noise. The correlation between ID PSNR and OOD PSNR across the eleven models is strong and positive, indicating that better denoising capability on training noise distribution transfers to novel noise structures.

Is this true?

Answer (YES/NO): NO